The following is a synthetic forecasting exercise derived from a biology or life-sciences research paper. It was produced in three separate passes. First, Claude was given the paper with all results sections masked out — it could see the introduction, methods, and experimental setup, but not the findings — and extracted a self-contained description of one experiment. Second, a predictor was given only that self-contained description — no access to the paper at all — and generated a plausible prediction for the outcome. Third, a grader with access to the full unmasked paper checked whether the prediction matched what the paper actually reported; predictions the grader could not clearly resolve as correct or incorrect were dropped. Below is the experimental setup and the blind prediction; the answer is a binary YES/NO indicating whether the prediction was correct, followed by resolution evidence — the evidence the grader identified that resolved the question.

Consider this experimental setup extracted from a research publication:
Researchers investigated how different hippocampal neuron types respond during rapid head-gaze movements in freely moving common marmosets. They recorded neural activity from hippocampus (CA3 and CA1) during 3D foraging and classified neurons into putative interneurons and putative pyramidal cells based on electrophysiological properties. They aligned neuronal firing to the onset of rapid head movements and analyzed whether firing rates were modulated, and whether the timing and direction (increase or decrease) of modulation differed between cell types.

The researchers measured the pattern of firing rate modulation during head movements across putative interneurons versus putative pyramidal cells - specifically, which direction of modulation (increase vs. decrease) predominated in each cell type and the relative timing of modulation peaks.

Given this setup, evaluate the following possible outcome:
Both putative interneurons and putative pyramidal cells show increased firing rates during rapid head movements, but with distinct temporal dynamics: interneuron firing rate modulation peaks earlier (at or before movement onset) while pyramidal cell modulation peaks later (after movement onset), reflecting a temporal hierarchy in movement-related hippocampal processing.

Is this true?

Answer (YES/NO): NO